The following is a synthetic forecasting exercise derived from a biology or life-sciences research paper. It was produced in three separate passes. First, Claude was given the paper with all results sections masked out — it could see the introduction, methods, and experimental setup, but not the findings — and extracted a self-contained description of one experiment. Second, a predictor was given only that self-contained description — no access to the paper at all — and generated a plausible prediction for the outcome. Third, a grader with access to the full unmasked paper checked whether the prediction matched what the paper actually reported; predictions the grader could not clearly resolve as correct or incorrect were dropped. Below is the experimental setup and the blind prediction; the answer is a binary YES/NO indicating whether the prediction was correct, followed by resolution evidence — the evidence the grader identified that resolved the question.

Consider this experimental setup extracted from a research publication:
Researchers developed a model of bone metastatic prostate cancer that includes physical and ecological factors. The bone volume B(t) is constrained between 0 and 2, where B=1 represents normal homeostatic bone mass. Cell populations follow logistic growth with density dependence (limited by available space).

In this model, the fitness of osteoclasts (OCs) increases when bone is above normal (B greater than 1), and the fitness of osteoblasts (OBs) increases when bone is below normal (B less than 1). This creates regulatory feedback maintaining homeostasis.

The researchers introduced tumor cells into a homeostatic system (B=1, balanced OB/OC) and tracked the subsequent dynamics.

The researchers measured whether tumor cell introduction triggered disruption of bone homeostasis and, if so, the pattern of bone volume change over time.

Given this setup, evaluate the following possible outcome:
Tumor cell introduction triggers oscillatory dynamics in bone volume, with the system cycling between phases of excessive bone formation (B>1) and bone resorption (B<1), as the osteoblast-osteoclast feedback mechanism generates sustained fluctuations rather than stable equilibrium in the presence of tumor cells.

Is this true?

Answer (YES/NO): NO